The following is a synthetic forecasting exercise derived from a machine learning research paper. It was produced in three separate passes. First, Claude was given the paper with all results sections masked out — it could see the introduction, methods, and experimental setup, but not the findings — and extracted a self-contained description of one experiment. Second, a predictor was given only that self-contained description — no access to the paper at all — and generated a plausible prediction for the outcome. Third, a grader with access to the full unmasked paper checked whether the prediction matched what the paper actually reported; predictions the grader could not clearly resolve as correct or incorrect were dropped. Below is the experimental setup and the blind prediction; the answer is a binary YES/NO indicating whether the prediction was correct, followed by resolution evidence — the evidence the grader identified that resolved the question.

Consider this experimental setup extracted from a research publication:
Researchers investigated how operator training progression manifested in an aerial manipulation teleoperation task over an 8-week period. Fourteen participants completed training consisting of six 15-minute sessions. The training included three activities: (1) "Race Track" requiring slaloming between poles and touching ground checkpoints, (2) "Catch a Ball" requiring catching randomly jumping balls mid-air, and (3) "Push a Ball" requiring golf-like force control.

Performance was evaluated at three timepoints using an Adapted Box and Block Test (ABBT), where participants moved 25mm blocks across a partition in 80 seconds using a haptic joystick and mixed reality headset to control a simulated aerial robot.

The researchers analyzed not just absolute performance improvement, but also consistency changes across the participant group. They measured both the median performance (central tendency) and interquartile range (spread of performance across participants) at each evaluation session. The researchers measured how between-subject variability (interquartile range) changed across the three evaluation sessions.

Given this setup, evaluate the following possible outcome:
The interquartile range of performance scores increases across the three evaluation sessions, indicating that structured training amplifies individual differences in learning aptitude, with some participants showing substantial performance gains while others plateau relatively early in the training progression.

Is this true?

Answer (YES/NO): NO